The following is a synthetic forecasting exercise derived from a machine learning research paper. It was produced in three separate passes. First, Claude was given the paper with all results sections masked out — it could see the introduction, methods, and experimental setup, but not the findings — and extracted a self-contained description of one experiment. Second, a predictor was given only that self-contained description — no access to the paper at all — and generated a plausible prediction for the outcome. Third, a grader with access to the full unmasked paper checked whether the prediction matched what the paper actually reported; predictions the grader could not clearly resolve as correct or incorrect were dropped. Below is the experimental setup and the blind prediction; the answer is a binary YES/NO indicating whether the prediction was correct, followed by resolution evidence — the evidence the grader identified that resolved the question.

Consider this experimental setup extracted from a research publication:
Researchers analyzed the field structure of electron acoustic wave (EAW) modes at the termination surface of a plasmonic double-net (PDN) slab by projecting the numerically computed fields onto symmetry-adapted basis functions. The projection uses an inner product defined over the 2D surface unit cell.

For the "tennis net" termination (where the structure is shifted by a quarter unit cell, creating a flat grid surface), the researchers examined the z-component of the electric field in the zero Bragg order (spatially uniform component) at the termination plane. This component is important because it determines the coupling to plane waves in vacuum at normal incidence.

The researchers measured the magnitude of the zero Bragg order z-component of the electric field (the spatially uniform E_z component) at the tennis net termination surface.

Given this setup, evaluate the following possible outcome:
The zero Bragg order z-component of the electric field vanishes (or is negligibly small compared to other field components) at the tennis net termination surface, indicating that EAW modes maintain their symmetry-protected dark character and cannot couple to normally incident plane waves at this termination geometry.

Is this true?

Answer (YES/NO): YES